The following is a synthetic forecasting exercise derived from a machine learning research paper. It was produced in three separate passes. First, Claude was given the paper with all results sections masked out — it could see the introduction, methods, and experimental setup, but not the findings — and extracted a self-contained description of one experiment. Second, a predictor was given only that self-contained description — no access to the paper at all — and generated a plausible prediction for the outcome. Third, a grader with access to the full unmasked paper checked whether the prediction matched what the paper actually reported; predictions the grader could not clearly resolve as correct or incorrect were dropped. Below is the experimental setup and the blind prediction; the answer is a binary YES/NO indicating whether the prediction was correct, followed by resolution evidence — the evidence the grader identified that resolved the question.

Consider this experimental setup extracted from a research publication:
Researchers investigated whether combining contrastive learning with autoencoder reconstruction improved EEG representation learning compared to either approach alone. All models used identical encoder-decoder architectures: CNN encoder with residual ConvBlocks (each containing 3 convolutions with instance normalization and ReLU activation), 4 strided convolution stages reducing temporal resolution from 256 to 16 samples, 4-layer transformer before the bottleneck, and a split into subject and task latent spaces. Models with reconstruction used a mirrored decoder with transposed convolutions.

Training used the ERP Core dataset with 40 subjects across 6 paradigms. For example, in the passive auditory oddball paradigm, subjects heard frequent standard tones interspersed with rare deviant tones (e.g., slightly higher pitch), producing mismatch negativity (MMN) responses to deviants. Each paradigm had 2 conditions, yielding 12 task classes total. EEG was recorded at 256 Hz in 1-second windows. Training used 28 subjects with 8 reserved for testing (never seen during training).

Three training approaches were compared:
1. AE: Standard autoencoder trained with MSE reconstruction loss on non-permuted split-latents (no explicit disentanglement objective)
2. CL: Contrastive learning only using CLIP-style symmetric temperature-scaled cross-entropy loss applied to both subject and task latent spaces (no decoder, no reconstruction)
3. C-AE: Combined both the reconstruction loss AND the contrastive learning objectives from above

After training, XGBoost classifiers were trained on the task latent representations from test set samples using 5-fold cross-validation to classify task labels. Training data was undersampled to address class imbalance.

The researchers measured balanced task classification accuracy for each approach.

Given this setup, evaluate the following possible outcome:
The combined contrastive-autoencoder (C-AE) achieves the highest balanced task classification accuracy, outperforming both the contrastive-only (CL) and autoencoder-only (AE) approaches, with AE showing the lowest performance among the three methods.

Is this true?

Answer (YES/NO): YES